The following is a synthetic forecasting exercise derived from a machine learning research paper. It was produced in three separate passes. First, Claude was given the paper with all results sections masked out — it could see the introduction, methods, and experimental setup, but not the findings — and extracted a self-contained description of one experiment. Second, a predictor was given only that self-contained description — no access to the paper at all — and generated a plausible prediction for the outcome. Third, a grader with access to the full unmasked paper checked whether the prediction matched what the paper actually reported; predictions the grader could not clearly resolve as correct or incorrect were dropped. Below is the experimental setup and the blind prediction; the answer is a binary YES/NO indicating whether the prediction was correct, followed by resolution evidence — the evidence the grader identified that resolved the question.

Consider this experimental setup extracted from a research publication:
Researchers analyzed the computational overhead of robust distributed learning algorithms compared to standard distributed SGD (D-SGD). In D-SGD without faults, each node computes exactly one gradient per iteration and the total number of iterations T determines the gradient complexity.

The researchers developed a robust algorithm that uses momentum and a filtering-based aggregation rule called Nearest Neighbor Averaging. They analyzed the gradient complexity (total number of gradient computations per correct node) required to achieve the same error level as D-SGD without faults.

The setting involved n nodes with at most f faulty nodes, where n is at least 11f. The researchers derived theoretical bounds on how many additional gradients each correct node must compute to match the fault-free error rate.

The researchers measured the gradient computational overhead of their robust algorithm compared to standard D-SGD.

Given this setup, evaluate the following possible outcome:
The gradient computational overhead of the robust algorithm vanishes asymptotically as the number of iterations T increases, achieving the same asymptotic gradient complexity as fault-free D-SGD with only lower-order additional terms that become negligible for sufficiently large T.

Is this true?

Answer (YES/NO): NO